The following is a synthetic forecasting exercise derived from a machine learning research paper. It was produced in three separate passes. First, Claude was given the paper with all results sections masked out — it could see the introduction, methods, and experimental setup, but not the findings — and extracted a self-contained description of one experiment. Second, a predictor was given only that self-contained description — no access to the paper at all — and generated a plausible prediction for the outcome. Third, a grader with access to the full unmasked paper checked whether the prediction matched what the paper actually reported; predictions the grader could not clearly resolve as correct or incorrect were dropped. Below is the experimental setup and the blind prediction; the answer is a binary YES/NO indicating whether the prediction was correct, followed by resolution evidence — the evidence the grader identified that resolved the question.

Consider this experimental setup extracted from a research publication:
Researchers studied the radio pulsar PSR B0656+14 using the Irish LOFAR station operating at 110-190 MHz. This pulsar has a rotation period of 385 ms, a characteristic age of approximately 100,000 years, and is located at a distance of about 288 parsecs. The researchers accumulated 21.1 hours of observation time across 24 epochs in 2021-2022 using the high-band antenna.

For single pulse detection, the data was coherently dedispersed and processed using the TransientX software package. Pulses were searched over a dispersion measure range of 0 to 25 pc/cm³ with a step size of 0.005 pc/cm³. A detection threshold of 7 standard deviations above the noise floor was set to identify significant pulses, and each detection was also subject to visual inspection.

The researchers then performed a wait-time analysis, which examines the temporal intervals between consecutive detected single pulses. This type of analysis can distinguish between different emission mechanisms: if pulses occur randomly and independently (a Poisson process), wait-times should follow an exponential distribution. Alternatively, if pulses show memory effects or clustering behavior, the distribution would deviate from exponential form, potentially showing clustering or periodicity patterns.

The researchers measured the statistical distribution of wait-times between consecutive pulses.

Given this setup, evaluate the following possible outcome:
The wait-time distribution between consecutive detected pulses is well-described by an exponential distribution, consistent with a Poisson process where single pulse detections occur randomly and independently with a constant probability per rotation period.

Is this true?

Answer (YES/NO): YES